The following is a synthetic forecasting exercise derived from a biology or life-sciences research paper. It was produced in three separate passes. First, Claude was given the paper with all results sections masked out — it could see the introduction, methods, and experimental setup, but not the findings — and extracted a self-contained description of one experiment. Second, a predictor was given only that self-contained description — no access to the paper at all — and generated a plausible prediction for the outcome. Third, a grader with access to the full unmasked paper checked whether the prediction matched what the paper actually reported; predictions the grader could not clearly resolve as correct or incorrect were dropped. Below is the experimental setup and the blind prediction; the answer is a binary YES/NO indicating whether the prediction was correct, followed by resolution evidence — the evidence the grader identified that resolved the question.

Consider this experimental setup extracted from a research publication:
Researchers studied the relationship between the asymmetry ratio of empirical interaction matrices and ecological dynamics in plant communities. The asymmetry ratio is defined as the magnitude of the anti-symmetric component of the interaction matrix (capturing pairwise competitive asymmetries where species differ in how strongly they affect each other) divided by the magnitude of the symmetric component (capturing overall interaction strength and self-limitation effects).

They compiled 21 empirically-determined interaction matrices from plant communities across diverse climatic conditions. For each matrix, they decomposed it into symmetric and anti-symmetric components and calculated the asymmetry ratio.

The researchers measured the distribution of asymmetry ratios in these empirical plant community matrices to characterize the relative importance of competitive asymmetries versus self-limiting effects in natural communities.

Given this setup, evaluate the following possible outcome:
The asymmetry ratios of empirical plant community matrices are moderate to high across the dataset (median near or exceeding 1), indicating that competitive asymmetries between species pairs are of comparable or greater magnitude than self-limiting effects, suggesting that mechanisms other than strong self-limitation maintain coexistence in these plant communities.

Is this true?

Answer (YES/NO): NO